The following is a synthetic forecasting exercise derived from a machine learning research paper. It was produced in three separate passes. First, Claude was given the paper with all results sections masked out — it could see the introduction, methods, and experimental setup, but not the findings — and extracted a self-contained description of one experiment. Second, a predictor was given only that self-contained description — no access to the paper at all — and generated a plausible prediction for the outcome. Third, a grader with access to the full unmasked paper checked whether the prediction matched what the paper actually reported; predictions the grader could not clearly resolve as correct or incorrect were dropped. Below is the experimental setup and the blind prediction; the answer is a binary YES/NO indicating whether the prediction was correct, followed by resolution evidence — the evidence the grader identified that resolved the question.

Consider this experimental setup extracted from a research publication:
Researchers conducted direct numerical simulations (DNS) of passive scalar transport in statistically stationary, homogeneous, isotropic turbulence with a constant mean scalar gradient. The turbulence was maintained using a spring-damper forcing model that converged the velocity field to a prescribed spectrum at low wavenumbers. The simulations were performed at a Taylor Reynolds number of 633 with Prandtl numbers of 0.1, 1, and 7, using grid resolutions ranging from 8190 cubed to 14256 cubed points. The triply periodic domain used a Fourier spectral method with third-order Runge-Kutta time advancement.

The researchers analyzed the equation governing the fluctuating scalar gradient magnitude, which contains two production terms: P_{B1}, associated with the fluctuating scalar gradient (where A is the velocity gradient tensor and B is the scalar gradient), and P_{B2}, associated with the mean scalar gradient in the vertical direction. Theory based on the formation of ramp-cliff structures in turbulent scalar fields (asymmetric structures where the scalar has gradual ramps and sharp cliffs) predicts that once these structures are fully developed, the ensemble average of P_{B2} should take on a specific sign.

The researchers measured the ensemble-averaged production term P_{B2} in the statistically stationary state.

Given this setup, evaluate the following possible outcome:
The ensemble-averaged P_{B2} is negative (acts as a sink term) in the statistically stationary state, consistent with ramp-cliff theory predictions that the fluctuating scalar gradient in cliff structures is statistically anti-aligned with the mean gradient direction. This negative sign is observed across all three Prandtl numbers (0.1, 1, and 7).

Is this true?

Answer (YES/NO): YES